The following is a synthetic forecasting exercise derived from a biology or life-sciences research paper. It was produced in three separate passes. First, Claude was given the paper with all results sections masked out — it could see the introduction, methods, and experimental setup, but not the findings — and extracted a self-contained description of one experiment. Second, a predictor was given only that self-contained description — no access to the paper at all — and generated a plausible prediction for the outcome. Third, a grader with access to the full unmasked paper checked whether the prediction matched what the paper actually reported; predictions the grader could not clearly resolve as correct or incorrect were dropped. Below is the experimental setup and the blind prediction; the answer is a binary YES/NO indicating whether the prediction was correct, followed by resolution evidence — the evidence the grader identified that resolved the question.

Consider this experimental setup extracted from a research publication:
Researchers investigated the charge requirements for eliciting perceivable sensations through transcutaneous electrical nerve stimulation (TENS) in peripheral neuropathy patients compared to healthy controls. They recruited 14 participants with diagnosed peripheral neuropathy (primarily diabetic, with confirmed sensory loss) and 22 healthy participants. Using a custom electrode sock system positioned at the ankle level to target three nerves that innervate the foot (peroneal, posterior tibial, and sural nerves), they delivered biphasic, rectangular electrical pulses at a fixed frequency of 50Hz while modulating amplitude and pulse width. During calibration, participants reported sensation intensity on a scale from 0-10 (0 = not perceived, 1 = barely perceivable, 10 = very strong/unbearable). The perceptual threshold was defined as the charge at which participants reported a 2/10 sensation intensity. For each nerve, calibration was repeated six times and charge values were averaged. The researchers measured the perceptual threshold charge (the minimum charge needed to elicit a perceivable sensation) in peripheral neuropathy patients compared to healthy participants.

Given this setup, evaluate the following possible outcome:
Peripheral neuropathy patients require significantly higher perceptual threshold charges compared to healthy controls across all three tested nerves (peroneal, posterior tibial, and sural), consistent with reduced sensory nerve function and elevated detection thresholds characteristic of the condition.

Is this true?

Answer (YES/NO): YES